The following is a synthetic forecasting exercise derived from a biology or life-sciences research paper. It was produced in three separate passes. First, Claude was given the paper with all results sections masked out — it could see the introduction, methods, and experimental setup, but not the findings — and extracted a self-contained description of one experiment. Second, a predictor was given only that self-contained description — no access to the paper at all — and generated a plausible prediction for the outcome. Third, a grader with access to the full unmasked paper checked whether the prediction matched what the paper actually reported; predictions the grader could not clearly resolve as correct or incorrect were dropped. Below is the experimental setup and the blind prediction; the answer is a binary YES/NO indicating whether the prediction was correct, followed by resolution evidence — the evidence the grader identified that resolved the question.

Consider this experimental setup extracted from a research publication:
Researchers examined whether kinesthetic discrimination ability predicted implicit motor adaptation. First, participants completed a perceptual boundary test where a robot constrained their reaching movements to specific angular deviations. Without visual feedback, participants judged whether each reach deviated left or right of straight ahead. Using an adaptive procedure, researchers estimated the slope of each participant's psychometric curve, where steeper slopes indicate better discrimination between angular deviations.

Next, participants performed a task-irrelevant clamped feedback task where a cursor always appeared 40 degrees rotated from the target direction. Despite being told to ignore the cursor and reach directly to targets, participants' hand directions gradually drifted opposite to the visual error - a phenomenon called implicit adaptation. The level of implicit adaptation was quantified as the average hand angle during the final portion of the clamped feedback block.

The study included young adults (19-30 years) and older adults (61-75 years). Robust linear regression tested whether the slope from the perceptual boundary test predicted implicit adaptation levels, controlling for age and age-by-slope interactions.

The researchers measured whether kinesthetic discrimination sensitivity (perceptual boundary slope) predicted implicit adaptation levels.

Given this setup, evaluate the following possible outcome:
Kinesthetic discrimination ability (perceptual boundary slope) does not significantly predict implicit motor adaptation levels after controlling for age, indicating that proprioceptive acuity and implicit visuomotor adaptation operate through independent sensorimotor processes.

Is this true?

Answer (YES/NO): YES